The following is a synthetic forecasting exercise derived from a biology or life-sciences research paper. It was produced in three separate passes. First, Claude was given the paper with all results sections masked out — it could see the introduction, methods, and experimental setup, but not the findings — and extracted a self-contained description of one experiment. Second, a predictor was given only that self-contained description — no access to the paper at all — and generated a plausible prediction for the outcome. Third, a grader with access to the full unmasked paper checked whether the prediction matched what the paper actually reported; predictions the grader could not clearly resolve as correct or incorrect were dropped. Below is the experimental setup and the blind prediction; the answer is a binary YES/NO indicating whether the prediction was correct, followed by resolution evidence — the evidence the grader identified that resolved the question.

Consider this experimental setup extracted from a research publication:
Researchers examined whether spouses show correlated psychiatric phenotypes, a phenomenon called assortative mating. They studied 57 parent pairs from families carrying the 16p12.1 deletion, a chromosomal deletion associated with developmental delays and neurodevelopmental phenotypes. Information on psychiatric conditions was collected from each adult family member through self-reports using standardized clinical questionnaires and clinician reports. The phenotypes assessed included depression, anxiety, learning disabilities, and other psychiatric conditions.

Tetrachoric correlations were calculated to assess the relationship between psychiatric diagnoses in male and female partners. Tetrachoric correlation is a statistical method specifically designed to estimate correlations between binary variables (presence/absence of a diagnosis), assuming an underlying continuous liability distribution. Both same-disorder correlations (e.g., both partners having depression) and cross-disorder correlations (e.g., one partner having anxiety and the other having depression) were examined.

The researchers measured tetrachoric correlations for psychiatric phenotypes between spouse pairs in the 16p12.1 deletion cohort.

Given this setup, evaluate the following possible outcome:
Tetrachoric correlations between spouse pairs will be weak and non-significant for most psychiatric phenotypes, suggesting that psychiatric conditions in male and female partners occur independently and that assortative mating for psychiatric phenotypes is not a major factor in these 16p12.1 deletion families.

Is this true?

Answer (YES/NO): NO